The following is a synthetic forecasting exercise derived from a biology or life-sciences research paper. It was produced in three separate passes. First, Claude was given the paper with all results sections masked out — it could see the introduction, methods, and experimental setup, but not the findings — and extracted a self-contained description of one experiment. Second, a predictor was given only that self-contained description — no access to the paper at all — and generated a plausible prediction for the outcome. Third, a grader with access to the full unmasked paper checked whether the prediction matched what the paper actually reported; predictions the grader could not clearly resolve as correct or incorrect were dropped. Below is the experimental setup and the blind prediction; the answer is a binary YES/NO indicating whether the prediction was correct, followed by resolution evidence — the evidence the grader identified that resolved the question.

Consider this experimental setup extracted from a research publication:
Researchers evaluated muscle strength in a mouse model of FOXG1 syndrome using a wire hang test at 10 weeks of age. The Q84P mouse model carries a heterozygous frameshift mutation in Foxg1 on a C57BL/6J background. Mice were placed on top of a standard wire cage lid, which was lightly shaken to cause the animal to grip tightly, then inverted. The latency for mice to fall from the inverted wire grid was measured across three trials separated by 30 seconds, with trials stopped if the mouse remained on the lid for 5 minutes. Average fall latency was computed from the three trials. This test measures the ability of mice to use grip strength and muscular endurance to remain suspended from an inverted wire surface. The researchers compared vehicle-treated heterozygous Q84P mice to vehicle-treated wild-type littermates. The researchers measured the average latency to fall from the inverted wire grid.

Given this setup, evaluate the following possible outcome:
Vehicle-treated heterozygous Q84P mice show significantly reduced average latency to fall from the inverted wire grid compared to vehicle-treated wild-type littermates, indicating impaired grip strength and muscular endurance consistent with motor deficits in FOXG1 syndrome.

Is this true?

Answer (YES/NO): NO